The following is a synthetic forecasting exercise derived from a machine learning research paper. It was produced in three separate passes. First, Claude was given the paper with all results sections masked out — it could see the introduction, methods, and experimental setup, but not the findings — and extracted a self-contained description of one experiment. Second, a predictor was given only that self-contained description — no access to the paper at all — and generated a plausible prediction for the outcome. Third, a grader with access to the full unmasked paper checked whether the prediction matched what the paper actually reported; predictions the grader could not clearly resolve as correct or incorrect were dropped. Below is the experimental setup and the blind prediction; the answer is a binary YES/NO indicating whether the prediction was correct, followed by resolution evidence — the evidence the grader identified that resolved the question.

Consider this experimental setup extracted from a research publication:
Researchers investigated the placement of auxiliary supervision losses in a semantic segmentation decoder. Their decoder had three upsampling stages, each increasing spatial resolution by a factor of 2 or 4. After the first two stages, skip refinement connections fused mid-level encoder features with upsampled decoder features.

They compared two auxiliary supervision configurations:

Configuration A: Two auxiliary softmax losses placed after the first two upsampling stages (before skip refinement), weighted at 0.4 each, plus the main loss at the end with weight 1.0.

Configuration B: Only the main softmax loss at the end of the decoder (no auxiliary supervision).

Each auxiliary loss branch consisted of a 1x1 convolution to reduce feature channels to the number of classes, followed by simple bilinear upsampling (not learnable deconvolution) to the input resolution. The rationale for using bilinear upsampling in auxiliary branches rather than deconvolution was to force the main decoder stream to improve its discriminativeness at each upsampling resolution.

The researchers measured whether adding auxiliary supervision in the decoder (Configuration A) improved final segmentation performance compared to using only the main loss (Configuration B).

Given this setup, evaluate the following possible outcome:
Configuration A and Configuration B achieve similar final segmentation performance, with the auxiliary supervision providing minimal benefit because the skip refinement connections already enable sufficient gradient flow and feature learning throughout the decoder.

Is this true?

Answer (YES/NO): NO